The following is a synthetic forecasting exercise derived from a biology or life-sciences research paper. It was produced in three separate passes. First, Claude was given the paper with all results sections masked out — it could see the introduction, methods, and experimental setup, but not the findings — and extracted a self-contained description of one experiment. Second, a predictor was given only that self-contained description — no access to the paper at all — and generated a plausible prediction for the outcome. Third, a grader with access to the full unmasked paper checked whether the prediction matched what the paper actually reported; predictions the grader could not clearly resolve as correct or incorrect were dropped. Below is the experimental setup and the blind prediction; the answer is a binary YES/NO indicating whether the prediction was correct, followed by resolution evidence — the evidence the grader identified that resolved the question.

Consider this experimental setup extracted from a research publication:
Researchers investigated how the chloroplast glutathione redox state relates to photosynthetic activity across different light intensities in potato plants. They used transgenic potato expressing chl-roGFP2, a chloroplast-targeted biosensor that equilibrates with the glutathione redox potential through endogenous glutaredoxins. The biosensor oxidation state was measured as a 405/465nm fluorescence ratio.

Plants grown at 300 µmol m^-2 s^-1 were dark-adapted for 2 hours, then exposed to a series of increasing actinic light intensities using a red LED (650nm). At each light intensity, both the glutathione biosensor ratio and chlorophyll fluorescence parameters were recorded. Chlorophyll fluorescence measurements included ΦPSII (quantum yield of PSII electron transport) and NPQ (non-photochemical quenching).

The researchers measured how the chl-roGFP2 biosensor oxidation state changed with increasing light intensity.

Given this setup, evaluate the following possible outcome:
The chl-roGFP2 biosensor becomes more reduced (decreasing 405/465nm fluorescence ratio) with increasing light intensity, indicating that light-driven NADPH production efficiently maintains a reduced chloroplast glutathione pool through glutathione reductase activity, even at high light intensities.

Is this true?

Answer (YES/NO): NO